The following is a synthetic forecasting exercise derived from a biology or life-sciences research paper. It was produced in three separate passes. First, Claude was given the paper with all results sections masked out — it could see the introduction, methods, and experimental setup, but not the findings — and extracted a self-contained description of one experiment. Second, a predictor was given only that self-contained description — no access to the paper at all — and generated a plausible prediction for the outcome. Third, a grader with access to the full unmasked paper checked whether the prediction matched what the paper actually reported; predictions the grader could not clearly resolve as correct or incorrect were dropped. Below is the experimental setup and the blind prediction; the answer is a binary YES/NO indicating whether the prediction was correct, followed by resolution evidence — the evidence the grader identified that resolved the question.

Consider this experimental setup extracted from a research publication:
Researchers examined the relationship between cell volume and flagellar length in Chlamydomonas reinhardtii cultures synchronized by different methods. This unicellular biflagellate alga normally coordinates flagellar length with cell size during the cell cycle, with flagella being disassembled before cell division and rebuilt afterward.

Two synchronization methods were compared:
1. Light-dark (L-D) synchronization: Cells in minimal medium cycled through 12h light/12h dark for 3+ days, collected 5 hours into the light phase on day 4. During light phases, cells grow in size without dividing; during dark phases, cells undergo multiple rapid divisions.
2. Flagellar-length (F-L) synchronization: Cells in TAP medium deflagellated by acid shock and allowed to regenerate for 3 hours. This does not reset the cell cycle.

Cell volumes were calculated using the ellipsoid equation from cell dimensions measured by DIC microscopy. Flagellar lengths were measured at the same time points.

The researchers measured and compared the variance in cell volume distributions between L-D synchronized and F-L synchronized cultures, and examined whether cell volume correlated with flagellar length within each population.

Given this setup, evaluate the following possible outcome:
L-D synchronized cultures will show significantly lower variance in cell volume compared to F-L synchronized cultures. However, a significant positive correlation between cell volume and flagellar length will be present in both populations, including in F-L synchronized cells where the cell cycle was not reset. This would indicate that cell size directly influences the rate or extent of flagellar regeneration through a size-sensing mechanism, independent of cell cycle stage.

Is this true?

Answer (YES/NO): NO